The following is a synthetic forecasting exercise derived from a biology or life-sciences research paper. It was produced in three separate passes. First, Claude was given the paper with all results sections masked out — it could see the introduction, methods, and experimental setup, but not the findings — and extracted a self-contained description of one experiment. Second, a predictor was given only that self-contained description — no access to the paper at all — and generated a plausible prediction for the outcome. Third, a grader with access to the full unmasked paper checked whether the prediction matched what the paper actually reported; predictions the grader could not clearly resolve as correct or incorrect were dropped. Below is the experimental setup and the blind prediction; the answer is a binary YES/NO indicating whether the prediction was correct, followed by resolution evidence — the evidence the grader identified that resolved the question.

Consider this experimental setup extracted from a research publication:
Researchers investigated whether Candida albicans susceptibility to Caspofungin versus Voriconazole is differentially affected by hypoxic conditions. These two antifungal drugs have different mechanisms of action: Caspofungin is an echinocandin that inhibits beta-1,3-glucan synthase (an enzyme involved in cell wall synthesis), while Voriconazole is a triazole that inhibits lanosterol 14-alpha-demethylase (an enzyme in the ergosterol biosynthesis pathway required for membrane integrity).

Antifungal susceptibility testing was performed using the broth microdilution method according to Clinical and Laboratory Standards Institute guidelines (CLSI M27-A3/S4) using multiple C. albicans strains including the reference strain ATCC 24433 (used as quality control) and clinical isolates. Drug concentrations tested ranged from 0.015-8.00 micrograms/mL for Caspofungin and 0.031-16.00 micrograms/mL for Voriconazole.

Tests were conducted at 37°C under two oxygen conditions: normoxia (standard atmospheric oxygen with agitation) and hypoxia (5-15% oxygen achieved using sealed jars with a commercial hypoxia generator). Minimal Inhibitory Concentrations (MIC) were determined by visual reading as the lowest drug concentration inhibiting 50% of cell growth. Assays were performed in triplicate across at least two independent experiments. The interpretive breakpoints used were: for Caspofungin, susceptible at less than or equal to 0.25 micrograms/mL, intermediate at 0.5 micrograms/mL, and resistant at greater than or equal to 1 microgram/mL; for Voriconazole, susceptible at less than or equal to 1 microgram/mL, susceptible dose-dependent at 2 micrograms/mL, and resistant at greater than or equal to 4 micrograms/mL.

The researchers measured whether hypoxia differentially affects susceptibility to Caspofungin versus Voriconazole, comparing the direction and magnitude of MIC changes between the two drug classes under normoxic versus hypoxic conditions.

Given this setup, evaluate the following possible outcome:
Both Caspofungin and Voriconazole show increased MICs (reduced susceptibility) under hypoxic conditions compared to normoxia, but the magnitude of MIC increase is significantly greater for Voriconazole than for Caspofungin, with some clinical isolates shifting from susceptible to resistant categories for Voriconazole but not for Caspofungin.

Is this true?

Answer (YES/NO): NO